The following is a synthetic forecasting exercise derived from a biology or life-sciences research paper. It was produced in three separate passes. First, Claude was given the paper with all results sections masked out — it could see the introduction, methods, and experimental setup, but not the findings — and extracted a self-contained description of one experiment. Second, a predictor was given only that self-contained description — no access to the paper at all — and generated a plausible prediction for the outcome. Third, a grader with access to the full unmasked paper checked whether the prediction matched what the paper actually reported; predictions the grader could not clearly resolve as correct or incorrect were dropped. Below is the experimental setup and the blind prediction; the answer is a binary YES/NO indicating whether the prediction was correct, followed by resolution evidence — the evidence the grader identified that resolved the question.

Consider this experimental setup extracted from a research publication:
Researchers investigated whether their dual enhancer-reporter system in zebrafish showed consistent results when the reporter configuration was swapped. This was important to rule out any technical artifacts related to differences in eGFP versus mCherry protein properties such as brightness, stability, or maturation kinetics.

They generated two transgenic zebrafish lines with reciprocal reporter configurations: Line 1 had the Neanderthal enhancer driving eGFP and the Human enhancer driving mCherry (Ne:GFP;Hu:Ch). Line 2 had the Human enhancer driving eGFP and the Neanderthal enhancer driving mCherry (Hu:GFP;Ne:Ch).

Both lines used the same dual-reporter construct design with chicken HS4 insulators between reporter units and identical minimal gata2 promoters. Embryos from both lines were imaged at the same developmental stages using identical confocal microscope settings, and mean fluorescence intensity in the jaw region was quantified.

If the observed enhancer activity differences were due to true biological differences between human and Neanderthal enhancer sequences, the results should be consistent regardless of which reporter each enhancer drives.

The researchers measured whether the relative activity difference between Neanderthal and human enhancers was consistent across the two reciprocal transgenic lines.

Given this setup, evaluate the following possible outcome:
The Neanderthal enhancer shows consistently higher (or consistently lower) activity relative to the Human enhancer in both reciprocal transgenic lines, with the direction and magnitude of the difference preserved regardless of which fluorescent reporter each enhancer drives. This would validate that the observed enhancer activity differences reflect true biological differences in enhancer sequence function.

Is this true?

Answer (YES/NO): YES